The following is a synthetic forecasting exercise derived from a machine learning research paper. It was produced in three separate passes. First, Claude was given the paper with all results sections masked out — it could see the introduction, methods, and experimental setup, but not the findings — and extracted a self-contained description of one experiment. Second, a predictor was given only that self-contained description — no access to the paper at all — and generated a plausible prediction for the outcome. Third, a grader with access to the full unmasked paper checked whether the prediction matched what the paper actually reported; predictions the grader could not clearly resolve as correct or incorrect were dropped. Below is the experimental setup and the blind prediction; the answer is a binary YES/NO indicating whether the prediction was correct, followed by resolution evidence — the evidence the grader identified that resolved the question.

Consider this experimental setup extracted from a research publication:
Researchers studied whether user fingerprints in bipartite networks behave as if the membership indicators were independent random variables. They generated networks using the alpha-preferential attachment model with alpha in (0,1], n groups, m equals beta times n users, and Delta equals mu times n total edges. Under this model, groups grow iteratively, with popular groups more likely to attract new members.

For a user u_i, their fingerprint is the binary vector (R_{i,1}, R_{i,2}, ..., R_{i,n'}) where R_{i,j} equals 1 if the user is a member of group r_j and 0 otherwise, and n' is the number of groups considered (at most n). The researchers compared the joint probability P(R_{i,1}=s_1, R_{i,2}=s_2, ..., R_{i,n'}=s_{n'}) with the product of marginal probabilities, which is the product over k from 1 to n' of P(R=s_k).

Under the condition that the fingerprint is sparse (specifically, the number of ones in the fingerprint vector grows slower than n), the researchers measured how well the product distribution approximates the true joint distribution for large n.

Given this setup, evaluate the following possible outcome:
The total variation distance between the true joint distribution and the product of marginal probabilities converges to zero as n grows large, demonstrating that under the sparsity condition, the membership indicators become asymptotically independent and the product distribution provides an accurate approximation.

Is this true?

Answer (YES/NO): NO